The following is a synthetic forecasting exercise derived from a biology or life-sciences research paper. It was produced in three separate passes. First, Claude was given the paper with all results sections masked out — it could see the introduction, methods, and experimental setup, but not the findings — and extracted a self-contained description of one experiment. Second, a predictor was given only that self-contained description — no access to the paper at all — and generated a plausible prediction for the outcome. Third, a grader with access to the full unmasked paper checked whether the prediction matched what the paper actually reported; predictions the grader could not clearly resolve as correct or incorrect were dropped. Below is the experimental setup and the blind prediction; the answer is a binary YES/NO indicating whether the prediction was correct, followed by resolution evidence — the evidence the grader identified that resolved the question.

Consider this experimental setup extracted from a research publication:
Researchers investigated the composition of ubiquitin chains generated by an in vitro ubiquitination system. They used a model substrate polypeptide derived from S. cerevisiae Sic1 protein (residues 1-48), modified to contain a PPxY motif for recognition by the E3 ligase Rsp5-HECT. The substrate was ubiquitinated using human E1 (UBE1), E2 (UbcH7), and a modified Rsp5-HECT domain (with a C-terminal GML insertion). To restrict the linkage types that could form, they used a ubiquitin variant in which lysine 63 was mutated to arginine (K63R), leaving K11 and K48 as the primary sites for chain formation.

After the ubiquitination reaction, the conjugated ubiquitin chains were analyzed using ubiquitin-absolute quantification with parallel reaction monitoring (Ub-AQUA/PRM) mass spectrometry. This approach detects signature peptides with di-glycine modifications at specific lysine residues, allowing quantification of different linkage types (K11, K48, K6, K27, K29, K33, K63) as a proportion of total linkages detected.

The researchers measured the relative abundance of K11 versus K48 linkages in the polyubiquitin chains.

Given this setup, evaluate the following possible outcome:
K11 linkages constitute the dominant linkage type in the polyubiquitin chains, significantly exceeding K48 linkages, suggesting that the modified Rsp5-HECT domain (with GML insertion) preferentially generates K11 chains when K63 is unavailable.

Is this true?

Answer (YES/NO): NO